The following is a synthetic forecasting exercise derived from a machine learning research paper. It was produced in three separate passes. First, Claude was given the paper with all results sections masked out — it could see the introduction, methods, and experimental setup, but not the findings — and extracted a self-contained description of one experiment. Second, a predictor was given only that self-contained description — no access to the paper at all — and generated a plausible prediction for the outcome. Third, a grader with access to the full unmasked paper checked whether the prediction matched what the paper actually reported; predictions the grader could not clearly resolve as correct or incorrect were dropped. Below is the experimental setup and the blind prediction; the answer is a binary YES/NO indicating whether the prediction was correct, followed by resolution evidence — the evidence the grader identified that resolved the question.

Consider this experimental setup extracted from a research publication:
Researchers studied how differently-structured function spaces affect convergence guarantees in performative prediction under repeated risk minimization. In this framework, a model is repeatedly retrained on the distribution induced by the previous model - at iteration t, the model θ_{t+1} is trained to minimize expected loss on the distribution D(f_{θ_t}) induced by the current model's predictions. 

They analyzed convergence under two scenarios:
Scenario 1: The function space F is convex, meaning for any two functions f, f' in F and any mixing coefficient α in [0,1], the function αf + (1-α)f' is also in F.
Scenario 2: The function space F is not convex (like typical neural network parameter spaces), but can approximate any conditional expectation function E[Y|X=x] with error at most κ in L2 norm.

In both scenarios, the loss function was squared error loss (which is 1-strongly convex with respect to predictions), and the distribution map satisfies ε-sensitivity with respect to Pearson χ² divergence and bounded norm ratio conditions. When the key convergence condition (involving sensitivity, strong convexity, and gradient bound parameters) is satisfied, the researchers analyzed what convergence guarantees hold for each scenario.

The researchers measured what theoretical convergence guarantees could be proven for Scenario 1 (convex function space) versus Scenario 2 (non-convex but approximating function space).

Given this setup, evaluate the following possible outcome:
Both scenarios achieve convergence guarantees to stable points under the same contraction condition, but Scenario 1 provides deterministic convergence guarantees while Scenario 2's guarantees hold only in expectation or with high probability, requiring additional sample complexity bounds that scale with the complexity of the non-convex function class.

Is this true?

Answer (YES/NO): NO